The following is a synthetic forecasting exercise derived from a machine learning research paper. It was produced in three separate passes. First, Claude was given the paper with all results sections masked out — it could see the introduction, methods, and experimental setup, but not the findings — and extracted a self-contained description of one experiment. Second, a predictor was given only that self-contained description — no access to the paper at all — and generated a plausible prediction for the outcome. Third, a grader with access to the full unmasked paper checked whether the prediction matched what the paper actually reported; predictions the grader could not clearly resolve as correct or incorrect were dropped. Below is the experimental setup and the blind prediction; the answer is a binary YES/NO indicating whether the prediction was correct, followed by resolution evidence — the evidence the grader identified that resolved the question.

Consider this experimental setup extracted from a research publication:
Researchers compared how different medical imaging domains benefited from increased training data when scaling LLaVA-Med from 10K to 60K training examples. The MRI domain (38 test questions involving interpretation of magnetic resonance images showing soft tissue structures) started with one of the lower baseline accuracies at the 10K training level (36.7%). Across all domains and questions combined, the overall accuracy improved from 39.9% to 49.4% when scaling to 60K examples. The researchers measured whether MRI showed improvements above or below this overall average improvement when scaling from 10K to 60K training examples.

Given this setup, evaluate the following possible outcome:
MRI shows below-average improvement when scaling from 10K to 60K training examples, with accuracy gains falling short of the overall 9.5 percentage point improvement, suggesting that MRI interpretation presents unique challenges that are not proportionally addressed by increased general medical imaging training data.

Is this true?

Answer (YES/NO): YES